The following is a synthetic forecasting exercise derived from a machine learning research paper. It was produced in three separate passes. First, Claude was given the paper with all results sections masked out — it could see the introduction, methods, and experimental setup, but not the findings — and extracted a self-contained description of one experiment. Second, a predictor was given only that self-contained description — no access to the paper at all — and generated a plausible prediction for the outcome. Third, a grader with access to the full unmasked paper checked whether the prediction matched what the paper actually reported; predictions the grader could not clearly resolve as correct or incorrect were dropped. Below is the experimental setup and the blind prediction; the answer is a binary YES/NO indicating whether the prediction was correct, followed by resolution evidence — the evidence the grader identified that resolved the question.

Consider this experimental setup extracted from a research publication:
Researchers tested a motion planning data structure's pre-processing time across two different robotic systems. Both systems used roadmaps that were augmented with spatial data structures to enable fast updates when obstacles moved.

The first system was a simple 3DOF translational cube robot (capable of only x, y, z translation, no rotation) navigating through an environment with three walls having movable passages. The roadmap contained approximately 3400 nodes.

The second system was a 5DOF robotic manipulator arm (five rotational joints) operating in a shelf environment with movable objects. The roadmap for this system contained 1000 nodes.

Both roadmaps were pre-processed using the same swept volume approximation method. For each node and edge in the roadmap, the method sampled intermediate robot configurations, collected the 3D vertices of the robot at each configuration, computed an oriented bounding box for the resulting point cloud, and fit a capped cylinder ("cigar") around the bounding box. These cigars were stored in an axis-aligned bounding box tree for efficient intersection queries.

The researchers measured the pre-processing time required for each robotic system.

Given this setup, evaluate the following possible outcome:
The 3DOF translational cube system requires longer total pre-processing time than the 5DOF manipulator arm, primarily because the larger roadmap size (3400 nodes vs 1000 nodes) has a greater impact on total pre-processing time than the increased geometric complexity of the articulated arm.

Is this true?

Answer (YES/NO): NO